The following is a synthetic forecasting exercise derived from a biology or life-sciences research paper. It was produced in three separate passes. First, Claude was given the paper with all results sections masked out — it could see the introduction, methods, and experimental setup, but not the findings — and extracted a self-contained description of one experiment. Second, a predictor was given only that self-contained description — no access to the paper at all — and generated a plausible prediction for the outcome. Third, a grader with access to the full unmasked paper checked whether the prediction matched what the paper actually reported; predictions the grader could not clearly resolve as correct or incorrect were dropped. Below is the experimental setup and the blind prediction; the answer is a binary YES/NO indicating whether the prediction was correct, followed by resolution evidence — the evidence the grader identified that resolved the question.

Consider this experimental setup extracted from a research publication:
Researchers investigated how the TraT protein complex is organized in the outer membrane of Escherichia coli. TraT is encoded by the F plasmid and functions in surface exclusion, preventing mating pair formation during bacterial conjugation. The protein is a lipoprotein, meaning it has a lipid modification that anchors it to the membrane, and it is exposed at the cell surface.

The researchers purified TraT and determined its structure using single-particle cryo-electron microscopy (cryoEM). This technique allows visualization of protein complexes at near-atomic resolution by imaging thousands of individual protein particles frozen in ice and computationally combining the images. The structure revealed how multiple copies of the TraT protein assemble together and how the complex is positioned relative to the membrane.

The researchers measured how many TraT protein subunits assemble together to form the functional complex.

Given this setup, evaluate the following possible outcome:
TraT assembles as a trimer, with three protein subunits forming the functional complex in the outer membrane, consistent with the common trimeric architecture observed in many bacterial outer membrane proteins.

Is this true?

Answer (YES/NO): NO